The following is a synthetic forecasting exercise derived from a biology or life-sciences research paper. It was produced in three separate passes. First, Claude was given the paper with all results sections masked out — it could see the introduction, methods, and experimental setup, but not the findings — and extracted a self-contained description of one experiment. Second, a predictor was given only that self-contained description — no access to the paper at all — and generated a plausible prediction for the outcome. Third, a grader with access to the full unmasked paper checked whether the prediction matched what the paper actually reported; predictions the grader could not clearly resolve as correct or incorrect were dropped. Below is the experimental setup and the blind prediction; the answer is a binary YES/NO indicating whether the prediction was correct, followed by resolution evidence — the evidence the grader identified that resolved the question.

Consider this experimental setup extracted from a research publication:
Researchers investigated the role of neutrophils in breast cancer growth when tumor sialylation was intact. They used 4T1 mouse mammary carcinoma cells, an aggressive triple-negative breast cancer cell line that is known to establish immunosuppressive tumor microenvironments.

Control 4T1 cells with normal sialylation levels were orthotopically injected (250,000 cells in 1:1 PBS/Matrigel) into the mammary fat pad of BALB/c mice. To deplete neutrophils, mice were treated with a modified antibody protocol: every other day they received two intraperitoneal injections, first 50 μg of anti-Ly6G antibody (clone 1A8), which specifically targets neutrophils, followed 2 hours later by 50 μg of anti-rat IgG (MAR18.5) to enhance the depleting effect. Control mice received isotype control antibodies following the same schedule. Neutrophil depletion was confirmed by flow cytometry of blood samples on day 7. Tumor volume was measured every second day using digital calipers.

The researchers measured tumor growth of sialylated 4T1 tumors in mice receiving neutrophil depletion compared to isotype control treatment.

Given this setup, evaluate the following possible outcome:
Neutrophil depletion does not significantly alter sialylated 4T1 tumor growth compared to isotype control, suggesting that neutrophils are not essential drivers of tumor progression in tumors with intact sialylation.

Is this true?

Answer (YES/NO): NO